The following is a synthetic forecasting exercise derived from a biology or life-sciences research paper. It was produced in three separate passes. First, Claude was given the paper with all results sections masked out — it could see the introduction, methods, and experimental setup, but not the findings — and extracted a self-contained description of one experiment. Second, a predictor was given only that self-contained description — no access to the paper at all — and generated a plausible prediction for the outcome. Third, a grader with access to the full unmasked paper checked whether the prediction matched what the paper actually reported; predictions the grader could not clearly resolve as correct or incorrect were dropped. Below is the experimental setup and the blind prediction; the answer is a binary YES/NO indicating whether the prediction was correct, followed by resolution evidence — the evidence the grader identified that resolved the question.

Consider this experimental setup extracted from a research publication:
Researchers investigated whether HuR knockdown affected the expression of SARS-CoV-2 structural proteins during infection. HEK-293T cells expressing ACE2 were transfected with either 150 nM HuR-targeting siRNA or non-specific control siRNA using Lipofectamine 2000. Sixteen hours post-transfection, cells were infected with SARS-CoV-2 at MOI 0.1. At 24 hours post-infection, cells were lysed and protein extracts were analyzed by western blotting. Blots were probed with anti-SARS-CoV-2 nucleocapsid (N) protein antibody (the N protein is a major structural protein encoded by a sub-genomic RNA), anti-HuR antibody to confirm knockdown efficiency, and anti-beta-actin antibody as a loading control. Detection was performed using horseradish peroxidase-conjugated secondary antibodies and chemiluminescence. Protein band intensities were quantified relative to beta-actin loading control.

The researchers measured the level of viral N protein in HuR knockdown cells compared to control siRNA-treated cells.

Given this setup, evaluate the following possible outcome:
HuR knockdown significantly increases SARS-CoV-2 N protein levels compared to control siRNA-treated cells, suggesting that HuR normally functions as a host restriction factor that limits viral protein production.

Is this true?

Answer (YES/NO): NO